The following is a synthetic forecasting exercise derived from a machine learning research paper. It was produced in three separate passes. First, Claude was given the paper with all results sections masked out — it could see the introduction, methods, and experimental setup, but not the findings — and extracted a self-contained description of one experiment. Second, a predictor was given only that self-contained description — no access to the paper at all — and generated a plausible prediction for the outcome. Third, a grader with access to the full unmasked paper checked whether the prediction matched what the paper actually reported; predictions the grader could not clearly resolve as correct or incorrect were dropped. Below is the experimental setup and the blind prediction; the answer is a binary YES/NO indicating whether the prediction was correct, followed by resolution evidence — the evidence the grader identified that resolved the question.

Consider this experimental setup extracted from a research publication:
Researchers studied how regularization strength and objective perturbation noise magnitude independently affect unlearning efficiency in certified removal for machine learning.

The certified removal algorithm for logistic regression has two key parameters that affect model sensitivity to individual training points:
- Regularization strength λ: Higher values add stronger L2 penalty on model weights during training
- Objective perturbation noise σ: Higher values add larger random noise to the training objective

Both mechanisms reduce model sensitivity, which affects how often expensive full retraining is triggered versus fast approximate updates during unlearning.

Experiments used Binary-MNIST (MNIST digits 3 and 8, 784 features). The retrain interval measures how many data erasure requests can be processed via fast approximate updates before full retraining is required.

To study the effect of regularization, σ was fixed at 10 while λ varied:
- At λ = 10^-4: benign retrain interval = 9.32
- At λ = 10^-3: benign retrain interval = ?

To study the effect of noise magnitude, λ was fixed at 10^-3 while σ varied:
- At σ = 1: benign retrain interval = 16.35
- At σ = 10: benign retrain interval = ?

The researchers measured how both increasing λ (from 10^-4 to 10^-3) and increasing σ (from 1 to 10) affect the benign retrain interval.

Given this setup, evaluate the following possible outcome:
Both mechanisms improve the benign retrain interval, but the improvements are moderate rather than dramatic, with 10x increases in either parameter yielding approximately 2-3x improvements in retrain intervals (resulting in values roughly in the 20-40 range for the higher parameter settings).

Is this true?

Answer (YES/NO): NO